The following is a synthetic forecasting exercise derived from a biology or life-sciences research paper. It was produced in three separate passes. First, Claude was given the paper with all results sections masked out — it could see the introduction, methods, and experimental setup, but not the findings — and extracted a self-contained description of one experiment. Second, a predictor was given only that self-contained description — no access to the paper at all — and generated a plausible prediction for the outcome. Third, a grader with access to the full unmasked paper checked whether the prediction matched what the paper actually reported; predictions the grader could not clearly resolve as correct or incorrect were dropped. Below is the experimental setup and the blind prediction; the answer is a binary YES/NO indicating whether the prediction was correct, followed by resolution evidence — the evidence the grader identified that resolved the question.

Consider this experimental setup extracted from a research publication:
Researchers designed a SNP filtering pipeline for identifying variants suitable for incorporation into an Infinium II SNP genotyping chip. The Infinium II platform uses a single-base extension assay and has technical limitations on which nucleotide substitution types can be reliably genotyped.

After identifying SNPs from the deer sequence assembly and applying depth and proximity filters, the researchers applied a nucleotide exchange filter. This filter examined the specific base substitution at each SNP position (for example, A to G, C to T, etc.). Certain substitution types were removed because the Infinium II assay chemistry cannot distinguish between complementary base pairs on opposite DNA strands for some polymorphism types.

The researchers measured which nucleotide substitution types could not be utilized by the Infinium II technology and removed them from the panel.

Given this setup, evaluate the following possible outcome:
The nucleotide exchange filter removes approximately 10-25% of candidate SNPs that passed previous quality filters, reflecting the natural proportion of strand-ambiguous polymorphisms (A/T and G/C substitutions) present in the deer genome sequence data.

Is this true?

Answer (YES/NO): YES